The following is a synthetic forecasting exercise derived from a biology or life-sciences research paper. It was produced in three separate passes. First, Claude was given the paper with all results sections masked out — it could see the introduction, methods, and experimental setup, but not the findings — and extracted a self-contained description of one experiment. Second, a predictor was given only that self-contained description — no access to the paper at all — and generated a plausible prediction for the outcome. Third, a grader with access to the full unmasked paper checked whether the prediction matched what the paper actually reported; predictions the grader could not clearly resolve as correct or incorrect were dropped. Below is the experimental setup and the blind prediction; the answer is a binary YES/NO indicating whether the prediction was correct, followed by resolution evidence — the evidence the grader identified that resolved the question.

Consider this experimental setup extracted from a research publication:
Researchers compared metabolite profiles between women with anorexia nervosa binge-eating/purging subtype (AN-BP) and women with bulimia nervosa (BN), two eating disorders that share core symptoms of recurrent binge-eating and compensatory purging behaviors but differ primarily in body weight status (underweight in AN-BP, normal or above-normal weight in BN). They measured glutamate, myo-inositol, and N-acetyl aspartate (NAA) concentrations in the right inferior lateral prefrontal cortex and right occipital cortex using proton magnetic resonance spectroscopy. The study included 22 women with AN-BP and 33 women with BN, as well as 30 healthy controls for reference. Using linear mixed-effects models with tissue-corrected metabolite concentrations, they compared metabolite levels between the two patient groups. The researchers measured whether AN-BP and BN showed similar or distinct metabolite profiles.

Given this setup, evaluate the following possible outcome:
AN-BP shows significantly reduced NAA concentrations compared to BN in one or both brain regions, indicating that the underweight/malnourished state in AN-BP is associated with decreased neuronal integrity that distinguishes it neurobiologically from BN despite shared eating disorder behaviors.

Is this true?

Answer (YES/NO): NO